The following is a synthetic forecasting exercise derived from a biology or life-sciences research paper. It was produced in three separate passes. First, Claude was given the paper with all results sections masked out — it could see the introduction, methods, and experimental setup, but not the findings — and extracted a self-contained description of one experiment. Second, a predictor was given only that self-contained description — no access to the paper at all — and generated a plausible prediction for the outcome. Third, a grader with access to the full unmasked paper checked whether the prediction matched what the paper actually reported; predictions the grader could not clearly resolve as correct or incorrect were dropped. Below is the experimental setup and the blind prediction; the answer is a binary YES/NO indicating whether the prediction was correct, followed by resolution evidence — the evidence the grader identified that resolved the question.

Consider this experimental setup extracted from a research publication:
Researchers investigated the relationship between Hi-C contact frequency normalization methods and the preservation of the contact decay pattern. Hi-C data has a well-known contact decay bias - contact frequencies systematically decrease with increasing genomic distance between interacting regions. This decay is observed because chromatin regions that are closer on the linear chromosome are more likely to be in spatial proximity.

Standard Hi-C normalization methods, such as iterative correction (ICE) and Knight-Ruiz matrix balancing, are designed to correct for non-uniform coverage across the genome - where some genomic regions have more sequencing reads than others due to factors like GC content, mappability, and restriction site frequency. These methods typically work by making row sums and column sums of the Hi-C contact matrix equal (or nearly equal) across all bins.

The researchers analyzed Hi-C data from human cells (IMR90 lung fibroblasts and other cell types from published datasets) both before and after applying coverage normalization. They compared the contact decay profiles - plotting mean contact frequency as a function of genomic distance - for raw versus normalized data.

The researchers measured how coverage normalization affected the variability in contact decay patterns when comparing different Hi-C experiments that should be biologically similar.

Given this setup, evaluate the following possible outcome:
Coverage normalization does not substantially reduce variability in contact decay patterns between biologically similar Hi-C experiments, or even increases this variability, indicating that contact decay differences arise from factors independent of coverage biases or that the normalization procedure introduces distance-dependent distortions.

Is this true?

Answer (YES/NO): YES